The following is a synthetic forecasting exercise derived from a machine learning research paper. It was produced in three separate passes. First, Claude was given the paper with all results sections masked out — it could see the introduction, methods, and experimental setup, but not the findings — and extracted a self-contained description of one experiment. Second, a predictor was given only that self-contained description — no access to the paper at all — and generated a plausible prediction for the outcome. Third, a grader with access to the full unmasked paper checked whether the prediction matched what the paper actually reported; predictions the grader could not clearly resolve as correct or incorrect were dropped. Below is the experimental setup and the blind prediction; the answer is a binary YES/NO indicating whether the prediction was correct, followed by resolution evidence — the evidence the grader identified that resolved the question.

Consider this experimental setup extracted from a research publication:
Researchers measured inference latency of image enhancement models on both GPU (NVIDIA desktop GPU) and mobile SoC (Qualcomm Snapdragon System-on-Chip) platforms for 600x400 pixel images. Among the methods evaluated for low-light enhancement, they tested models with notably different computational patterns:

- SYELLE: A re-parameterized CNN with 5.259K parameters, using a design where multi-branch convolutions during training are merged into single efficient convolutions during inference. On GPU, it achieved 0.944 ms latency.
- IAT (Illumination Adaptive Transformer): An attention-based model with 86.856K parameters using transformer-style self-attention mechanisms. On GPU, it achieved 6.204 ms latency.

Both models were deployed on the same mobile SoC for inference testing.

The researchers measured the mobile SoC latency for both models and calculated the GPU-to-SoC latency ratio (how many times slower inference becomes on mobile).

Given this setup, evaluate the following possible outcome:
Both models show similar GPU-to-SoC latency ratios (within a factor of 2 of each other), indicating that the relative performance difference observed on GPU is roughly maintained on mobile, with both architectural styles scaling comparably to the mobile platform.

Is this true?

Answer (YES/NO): NO